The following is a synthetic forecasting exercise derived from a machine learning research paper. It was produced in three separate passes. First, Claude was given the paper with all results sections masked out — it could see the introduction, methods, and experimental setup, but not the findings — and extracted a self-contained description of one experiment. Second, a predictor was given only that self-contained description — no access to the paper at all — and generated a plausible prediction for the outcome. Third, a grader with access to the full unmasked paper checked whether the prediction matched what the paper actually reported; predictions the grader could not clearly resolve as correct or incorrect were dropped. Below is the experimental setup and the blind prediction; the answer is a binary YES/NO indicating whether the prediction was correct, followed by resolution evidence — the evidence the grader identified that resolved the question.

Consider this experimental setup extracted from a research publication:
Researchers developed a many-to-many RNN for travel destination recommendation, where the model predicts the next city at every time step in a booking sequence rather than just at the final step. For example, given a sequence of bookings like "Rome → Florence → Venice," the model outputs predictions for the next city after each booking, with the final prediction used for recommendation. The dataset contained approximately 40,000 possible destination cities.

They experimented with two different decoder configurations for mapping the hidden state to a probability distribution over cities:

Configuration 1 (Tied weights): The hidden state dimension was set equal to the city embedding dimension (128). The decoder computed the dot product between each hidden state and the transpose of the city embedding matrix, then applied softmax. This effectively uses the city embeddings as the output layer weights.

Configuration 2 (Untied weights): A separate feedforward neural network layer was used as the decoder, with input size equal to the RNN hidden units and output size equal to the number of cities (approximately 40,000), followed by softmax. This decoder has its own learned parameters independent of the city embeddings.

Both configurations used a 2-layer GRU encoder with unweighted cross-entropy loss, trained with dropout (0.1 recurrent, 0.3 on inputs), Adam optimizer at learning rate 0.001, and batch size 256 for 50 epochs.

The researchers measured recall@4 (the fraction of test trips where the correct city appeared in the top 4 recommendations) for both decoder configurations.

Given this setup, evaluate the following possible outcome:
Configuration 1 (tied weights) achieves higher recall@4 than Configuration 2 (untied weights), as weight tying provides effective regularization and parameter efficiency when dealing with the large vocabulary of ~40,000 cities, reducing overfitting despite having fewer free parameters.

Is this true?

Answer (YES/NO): YES